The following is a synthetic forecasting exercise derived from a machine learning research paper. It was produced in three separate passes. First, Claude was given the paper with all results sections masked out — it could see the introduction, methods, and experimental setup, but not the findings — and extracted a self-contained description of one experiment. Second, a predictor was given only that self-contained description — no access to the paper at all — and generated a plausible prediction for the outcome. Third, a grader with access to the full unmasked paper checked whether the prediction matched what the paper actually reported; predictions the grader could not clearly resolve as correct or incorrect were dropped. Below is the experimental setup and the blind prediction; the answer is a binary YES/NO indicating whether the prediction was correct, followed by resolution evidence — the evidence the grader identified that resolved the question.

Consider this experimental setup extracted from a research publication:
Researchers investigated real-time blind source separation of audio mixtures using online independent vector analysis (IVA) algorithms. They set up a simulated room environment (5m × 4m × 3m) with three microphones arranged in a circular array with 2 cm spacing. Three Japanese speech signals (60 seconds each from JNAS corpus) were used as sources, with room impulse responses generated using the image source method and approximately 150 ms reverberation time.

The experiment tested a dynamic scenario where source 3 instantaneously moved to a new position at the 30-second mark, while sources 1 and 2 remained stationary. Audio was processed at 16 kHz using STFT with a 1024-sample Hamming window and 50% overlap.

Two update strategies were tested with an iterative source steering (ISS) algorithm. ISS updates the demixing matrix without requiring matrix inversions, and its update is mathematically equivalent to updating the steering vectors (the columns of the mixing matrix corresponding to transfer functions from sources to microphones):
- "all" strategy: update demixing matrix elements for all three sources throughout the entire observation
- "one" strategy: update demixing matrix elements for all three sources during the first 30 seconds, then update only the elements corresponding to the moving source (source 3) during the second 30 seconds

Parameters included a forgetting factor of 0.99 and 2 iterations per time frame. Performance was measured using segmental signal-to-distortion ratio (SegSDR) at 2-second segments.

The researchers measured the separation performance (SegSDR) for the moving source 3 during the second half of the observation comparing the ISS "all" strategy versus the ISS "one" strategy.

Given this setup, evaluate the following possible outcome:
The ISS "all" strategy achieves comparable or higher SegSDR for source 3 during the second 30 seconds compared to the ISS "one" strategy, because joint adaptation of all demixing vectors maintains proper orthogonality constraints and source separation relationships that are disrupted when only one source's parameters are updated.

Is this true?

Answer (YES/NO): YES